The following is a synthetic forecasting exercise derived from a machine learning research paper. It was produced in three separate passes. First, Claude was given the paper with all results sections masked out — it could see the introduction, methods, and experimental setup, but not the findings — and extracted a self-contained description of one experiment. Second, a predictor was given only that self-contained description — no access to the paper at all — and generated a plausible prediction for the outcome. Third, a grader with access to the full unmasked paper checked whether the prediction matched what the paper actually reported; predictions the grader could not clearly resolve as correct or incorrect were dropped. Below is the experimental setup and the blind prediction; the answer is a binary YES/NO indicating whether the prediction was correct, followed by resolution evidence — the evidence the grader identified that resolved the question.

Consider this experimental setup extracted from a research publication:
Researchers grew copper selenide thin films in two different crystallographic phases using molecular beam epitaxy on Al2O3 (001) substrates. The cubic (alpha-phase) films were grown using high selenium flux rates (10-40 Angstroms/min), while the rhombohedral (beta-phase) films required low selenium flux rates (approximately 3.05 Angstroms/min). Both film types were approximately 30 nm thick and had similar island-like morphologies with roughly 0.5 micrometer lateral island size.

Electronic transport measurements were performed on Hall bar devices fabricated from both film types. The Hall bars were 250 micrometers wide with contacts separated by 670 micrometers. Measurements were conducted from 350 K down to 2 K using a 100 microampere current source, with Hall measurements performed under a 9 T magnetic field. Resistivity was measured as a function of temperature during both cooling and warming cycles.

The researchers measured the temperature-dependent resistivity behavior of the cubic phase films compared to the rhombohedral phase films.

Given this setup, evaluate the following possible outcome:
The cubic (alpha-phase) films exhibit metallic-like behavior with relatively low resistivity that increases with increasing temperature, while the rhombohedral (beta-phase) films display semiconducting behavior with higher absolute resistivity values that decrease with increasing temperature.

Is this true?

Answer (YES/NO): NO